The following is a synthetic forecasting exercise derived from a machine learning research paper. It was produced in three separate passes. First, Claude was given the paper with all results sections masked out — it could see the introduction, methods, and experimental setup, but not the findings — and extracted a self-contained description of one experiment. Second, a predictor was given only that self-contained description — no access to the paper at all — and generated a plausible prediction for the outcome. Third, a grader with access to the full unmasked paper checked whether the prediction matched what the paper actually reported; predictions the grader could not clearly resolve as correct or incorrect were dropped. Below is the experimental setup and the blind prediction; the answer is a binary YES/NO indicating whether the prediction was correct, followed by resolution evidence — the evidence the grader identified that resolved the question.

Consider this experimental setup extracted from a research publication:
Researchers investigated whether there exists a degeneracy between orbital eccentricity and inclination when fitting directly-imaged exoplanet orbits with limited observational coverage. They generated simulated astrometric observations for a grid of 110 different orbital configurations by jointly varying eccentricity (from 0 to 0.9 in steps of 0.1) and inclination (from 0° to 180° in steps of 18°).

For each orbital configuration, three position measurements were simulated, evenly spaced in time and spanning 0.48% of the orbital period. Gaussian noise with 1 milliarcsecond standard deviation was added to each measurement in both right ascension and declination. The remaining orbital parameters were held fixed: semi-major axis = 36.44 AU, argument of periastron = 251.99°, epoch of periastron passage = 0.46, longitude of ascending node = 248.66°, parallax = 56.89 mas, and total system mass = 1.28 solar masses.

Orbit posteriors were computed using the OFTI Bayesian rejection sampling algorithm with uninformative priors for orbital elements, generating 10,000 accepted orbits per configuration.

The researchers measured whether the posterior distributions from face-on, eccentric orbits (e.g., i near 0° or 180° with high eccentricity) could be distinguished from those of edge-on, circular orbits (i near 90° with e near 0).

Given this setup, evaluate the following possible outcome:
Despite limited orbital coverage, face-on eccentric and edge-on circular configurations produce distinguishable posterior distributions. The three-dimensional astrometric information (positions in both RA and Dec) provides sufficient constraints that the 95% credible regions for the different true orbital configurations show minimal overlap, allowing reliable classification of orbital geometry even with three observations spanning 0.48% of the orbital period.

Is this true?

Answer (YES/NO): NO